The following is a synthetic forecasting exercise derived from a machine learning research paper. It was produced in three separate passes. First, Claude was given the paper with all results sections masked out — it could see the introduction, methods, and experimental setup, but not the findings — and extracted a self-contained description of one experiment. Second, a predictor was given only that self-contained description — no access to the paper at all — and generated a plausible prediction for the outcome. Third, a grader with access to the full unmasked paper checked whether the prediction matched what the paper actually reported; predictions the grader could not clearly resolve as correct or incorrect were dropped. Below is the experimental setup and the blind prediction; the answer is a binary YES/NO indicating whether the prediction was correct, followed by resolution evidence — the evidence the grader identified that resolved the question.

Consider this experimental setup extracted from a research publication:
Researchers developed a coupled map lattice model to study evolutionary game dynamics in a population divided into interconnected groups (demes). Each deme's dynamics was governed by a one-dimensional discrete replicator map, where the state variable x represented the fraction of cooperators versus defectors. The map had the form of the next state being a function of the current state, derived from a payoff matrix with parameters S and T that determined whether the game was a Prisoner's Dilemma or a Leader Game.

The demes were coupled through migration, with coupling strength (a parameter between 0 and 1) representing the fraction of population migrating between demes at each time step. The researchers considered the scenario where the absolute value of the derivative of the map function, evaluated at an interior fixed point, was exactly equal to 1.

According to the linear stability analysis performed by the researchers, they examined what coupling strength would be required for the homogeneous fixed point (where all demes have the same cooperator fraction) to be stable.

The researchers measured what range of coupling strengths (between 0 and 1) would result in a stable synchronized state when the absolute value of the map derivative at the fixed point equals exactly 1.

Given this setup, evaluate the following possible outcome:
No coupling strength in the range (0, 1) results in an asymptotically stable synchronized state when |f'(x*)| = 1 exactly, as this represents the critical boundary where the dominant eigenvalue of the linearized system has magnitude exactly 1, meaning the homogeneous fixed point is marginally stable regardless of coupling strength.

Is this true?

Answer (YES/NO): NO